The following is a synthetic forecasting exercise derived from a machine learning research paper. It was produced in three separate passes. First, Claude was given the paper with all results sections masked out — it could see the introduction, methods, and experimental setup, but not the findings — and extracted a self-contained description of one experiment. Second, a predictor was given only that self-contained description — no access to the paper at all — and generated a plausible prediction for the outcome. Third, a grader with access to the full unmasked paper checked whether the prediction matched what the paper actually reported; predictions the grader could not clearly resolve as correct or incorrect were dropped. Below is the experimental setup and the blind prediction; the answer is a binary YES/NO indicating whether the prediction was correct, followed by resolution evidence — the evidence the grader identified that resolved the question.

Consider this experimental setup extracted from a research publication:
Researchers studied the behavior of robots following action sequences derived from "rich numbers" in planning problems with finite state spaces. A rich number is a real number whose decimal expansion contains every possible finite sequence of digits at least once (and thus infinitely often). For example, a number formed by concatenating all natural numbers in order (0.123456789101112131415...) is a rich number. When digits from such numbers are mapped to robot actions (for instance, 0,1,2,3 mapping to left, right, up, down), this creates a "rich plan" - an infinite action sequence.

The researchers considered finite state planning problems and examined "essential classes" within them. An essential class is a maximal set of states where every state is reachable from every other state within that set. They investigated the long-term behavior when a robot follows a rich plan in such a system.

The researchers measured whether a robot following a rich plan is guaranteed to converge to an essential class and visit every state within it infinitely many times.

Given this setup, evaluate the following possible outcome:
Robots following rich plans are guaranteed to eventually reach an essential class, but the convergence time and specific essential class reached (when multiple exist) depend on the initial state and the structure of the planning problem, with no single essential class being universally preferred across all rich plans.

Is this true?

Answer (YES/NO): NO